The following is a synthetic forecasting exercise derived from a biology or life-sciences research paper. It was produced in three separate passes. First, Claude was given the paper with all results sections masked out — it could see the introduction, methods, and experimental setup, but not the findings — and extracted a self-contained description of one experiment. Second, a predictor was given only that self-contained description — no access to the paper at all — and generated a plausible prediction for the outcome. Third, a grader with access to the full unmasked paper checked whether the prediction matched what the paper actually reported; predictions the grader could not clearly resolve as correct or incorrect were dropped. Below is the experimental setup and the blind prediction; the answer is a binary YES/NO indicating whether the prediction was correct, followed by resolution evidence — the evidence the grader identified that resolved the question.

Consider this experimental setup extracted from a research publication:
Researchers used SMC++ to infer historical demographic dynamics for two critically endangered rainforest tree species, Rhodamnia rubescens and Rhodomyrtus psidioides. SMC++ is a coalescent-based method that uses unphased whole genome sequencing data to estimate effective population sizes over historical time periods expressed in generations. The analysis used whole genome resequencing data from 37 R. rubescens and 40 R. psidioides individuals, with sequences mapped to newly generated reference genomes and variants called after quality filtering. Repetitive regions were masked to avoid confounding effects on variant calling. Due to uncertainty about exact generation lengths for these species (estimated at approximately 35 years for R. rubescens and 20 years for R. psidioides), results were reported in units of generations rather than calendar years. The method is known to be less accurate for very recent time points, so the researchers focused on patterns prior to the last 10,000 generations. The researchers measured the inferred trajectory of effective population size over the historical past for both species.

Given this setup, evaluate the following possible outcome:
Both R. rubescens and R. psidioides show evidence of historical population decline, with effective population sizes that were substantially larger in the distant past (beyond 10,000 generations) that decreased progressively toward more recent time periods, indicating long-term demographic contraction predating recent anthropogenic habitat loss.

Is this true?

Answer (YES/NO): YES